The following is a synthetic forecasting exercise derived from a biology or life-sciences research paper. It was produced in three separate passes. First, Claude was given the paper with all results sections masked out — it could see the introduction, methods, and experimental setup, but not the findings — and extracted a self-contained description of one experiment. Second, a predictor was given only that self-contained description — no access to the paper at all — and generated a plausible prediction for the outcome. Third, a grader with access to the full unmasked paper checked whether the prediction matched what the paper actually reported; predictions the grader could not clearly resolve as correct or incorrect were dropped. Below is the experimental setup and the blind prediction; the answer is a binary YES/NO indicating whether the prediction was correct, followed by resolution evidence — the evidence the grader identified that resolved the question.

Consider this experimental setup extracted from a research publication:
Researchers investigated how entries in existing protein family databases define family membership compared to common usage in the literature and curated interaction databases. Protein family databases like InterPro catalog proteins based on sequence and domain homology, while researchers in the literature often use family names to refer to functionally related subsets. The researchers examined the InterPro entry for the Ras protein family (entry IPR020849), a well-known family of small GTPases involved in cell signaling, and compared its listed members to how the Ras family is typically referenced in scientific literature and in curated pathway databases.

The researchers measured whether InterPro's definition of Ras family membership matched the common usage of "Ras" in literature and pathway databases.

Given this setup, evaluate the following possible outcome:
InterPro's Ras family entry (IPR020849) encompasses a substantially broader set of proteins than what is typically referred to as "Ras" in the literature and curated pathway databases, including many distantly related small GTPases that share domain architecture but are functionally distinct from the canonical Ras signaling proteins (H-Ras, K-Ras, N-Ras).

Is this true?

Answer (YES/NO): YES